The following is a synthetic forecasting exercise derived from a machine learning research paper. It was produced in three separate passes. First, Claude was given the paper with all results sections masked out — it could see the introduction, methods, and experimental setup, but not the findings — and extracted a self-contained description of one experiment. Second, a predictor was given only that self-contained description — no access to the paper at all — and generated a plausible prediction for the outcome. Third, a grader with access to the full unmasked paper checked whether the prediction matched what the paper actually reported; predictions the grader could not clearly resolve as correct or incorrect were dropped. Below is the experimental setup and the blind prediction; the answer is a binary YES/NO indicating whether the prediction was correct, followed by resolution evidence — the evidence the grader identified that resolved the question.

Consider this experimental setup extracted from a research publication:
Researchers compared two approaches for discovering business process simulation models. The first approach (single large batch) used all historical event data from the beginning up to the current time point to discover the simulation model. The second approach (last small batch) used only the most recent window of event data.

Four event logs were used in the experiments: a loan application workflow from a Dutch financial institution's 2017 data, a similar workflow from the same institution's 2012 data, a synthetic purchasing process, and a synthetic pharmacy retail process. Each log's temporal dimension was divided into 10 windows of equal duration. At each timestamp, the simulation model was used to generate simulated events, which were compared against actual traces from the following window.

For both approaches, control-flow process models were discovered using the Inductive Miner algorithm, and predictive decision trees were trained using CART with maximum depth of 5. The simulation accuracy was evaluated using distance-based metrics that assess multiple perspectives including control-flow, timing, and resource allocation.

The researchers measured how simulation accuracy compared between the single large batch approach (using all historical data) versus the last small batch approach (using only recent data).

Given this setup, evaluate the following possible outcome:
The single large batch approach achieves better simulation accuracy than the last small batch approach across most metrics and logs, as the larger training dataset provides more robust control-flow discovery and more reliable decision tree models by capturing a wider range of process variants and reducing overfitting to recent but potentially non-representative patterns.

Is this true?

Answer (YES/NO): YES